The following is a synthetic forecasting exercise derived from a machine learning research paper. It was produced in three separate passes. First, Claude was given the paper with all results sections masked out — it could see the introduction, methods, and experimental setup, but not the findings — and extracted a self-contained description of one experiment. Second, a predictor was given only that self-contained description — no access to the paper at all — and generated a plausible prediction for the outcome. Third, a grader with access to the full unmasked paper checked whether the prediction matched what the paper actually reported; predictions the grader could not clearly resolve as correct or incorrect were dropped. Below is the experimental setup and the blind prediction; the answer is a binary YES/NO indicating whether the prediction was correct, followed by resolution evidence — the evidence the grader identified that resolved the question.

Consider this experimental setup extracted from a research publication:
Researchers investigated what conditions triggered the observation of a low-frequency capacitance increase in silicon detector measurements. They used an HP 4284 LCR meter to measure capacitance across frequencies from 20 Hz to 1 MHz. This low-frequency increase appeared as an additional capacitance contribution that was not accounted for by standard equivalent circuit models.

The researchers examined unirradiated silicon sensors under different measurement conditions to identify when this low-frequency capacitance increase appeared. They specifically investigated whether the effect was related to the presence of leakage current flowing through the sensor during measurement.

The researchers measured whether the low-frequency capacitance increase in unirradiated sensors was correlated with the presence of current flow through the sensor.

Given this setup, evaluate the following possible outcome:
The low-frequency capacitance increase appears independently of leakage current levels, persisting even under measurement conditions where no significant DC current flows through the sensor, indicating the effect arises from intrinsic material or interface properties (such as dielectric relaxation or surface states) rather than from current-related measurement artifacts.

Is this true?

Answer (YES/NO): NO